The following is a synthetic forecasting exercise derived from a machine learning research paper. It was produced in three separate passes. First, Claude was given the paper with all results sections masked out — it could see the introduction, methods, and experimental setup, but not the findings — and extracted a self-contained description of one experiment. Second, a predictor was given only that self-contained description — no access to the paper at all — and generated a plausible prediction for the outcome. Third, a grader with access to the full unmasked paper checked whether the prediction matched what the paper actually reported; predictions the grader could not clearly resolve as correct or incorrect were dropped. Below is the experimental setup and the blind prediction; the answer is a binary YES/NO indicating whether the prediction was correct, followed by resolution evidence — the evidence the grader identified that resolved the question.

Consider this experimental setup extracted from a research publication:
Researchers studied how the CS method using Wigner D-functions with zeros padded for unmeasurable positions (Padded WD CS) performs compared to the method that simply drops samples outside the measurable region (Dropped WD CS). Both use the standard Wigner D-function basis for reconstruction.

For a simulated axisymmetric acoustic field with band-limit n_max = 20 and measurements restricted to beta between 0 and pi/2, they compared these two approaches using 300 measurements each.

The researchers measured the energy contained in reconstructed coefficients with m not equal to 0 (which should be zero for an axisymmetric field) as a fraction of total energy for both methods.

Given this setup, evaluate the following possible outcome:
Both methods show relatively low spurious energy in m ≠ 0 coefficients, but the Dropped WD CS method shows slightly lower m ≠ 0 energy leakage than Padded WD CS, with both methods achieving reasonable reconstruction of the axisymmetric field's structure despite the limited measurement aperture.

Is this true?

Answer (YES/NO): NO